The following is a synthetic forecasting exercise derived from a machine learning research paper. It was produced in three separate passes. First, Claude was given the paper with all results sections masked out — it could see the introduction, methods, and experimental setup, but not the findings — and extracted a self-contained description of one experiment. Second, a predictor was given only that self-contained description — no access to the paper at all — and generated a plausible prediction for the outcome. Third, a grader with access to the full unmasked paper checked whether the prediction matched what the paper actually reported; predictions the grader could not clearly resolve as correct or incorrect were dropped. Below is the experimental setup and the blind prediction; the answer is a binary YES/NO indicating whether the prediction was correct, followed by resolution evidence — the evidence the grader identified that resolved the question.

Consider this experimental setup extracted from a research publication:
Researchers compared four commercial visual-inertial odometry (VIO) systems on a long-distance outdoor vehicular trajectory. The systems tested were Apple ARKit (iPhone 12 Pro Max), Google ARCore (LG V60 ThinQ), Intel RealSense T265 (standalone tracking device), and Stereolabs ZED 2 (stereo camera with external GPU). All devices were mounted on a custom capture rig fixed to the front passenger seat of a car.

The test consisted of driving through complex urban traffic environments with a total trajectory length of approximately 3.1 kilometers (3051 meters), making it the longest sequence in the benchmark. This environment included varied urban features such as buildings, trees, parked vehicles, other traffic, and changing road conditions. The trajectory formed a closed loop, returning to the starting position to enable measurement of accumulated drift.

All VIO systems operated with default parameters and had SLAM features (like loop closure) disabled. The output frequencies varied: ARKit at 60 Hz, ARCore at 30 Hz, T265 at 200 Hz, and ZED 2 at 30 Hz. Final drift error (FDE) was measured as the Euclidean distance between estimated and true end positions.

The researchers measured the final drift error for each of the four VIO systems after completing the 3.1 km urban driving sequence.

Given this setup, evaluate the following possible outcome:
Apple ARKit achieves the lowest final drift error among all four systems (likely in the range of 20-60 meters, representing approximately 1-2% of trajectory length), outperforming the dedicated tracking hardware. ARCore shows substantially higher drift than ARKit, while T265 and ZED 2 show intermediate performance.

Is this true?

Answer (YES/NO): NO